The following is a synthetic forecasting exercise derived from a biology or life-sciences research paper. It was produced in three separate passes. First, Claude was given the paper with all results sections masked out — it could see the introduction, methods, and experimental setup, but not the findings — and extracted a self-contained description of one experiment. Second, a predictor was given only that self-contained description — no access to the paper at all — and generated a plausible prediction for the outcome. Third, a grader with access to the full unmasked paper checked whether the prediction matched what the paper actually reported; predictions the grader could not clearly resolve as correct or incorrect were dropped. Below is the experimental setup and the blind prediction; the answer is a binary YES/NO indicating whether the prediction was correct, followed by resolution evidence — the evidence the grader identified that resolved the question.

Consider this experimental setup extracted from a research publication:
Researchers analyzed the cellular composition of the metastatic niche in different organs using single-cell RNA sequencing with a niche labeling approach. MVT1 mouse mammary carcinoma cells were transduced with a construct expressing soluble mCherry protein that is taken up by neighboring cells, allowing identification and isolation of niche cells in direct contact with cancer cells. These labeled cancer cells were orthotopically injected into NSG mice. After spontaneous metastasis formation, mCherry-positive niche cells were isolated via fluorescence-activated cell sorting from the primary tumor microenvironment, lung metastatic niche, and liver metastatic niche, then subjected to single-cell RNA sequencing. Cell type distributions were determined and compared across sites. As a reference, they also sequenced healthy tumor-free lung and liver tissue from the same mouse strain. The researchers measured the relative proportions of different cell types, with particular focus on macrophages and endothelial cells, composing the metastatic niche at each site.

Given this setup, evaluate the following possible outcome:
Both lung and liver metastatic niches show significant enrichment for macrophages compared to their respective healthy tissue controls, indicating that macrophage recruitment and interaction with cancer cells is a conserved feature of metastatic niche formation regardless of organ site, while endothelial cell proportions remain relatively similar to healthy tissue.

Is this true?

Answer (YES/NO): NO